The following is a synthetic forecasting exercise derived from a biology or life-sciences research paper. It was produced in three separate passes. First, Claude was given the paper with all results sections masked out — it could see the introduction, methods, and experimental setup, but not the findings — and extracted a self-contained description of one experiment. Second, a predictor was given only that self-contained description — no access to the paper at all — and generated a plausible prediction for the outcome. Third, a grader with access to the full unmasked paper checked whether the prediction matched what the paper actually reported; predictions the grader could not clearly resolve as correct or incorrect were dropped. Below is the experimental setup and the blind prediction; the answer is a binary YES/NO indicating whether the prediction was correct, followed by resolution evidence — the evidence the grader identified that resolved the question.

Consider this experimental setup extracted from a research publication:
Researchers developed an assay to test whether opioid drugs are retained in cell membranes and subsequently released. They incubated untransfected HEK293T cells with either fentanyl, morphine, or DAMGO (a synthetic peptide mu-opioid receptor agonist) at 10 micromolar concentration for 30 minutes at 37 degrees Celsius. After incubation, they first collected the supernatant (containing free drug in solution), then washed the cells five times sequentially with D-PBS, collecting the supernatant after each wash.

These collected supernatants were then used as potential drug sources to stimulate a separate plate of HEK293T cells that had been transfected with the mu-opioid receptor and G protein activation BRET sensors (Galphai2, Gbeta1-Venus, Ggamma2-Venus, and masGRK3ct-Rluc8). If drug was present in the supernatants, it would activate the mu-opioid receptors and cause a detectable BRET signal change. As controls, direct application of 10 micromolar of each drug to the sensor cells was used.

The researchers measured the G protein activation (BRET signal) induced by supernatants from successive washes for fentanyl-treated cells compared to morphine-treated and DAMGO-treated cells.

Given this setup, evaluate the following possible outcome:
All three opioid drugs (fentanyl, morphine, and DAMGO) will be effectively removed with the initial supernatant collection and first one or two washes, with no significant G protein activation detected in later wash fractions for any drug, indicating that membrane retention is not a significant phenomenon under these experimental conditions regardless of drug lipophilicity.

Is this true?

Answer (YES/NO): NO